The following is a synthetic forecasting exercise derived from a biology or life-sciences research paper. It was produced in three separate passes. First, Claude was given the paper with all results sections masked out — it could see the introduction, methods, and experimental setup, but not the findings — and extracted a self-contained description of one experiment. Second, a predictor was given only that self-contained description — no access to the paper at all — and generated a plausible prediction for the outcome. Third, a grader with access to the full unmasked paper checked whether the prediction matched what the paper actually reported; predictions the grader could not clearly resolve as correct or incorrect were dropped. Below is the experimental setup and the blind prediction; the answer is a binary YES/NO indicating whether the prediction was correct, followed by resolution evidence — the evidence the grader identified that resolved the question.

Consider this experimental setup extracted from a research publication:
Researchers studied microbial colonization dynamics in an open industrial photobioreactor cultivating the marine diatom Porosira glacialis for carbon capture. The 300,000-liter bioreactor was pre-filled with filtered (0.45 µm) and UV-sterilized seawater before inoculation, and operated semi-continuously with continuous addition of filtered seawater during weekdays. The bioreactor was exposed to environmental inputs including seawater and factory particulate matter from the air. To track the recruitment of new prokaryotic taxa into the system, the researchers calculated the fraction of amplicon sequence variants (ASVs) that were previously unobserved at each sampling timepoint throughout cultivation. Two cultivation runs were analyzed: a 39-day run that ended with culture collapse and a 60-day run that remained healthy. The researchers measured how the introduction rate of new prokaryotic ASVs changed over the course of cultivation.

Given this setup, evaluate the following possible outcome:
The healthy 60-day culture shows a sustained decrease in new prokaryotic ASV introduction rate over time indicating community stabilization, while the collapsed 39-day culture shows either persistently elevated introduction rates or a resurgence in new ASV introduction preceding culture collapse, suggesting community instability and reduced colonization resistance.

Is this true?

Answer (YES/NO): NO